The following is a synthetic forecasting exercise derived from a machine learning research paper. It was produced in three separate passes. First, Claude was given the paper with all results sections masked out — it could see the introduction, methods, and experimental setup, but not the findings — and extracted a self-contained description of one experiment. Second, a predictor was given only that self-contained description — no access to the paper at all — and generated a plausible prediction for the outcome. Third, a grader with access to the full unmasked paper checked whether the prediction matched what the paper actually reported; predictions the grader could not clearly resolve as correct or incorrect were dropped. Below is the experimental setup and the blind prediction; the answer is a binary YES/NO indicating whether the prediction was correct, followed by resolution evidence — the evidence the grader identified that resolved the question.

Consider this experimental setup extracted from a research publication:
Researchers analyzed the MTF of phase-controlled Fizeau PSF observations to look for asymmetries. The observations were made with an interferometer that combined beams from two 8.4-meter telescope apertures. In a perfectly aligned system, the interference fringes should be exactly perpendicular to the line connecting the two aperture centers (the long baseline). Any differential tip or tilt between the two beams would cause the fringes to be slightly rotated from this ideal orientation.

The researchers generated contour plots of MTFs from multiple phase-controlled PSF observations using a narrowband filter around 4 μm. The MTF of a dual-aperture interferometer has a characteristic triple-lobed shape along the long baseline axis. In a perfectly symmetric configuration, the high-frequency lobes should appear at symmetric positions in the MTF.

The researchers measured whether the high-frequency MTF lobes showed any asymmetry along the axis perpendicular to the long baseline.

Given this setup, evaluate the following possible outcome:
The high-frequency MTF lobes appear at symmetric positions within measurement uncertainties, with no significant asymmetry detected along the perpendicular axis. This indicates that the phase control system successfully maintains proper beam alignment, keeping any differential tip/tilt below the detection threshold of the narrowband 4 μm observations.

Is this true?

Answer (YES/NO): NO